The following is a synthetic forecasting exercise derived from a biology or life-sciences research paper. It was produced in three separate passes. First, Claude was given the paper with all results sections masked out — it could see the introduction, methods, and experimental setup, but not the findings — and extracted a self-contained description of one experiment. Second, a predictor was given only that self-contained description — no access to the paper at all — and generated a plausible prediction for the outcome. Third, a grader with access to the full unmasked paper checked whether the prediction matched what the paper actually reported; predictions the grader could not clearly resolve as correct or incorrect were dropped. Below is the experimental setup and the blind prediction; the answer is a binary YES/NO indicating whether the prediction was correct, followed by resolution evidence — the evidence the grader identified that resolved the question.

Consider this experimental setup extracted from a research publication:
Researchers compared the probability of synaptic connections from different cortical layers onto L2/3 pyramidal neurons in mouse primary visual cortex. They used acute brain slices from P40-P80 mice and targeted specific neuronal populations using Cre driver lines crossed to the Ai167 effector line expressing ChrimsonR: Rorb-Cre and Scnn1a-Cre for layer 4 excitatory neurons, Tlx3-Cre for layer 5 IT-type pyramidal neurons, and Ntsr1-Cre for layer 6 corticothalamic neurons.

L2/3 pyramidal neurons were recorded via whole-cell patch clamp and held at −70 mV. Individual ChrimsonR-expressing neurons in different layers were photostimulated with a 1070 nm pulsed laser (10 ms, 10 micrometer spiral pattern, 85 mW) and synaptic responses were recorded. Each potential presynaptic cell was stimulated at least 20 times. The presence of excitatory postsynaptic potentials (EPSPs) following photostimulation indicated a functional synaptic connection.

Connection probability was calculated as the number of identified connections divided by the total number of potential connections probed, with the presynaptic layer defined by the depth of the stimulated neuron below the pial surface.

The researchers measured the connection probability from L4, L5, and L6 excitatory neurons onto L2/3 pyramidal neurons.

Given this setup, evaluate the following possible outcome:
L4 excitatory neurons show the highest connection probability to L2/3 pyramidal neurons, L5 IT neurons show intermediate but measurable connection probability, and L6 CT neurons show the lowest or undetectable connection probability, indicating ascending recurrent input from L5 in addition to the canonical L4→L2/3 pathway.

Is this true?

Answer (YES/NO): YES